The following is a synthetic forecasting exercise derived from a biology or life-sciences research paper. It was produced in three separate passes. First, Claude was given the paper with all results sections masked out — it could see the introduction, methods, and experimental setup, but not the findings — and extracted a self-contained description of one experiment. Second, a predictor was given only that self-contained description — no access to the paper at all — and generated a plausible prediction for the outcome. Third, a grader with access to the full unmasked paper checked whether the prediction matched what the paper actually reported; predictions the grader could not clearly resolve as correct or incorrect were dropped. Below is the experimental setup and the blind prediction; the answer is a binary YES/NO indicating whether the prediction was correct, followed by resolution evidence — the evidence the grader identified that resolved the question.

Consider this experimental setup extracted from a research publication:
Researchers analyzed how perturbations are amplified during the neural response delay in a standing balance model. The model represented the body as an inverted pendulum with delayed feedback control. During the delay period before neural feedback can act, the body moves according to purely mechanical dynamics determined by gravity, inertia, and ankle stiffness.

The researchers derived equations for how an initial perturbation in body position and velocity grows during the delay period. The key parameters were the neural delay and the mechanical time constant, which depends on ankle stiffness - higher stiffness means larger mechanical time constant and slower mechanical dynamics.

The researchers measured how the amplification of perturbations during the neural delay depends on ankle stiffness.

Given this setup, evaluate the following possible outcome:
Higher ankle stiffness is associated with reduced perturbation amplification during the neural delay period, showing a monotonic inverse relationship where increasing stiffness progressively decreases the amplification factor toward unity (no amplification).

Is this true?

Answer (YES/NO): YES